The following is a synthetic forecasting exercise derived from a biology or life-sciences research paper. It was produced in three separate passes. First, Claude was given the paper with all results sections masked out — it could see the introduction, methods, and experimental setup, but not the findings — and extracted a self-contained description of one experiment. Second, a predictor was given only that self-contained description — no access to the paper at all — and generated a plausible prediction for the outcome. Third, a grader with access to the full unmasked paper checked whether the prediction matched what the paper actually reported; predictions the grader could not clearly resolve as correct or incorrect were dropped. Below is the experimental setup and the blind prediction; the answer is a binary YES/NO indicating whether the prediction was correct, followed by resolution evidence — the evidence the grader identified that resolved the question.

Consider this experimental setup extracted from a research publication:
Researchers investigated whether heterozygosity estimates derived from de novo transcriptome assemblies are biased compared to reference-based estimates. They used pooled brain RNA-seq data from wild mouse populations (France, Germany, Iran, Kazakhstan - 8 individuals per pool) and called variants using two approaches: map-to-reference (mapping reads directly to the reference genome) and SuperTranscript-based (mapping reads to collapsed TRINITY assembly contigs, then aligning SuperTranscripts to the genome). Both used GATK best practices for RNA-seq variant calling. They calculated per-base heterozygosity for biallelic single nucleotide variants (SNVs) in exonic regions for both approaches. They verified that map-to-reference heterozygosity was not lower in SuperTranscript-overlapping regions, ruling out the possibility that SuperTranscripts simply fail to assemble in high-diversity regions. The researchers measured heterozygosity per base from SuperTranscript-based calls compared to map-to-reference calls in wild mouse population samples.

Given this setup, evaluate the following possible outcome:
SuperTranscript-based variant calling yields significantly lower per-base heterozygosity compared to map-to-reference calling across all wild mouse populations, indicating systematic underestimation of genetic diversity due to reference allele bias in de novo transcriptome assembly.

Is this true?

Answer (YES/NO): NO